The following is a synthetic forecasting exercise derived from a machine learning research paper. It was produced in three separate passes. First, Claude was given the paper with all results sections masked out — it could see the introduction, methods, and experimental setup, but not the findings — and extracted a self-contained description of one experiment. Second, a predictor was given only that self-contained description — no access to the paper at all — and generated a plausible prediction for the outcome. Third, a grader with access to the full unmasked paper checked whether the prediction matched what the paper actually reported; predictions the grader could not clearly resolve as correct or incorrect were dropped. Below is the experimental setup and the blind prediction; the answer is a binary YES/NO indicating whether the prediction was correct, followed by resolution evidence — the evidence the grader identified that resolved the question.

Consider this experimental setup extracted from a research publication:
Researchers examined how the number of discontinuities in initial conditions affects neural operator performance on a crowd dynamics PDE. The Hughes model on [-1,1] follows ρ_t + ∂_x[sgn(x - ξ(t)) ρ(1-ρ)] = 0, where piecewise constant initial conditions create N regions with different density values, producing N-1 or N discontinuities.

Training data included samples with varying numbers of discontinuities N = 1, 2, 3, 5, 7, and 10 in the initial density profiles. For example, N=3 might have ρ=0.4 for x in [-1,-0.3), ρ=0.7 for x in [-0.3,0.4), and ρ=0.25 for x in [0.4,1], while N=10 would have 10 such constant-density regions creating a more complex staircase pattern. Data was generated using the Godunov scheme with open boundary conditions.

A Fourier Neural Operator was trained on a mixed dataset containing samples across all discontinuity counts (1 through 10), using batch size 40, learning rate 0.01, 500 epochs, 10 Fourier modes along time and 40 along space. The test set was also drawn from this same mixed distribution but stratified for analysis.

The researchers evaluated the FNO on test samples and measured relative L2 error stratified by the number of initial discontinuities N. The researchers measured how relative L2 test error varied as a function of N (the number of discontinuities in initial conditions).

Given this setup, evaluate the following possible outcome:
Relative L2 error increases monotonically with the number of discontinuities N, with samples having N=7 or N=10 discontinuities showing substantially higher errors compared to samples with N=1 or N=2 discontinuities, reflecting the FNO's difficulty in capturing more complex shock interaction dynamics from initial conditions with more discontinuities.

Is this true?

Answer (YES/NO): YES